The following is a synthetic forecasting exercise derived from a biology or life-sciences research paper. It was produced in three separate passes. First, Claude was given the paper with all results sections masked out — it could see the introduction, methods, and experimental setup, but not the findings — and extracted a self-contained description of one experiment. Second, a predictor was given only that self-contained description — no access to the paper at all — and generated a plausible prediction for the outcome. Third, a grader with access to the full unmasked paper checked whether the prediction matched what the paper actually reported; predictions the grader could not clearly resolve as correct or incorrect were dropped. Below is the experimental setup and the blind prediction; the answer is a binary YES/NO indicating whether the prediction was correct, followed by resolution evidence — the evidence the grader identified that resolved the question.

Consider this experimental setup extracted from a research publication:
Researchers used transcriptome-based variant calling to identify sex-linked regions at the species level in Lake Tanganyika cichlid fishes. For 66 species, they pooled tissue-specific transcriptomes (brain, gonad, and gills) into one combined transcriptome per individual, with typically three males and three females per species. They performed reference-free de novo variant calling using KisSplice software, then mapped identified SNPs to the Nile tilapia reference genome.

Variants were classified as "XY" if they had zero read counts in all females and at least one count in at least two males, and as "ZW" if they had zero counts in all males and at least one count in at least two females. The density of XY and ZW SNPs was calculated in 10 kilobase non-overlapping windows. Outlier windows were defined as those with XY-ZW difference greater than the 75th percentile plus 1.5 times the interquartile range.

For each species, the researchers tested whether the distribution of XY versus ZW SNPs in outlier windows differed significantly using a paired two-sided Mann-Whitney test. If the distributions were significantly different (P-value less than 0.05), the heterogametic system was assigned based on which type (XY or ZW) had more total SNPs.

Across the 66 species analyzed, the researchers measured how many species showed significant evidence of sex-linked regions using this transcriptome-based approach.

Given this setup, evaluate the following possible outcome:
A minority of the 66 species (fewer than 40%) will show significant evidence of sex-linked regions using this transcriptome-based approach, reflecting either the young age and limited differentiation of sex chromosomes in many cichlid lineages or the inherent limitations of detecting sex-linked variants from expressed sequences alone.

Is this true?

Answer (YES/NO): YES